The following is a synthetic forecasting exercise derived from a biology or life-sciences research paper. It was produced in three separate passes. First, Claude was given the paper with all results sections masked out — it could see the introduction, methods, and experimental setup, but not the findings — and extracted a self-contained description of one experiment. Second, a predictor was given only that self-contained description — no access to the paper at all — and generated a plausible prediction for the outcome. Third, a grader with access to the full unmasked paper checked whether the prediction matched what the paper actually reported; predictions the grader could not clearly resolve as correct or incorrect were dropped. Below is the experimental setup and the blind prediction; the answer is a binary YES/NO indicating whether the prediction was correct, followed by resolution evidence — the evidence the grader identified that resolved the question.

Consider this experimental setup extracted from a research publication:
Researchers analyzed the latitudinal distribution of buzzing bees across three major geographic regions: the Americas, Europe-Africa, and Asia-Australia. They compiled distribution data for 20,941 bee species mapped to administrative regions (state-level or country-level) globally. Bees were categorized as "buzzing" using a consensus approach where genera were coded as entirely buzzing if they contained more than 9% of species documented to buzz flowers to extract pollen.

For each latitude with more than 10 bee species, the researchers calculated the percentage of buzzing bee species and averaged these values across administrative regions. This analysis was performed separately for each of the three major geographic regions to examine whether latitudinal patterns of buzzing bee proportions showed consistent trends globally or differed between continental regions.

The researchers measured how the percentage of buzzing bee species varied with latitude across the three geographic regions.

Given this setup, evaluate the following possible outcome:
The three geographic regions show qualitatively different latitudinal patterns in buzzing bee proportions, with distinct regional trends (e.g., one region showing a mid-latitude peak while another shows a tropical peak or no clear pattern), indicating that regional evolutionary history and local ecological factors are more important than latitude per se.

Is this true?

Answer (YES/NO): YES